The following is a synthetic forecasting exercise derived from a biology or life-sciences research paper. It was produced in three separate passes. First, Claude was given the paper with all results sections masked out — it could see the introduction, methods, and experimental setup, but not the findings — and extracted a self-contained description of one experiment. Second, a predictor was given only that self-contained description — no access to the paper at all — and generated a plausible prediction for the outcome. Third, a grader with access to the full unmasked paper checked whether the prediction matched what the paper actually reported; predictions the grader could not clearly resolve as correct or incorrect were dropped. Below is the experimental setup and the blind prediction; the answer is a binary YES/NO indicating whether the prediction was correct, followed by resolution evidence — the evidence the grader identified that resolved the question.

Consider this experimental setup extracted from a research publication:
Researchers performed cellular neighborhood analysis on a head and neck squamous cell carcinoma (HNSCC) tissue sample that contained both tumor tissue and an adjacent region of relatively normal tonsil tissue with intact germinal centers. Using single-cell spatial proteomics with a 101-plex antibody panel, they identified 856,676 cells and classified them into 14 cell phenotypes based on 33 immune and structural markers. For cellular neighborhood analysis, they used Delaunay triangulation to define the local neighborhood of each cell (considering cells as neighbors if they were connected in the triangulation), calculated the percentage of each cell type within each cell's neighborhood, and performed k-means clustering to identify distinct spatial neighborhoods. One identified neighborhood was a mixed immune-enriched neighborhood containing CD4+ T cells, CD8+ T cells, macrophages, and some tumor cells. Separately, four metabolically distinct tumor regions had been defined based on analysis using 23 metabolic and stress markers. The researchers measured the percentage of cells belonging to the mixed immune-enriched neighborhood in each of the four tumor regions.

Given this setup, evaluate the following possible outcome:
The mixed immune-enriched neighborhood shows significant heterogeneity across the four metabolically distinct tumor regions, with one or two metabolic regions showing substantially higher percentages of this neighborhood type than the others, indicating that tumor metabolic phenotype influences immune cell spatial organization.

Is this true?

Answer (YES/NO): YES